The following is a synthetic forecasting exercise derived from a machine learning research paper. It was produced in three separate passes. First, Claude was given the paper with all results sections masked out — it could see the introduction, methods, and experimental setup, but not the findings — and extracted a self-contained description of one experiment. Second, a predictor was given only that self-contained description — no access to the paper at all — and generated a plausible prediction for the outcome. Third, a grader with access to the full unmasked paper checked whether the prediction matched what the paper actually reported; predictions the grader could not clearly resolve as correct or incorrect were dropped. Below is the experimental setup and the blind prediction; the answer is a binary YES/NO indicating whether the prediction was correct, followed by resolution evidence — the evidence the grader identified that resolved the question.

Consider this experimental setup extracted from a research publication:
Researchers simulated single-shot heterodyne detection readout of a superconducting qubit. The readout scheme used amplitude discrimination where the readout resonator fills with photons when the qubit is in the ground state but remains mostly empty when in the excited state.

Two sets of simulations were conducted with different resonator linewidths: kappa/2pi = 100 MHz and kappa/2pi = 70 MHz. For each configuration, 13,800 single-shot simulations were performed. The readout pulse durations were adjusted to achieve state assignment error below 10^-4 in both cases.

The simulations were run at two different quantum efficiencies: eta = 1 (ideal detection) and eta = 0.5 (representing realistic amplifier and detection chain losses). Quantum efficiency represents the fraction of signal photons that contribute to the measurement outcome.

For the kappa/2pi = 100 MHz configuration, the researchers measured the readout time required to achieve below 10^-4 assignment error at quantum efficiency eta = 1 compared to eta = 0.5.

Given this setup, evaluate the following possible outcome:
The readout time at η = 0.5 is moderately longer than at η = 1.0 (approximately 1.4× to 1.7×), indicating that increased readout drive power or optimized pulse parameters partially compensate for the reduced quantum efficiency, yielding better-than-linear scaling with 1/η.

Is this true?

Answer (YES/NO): NO